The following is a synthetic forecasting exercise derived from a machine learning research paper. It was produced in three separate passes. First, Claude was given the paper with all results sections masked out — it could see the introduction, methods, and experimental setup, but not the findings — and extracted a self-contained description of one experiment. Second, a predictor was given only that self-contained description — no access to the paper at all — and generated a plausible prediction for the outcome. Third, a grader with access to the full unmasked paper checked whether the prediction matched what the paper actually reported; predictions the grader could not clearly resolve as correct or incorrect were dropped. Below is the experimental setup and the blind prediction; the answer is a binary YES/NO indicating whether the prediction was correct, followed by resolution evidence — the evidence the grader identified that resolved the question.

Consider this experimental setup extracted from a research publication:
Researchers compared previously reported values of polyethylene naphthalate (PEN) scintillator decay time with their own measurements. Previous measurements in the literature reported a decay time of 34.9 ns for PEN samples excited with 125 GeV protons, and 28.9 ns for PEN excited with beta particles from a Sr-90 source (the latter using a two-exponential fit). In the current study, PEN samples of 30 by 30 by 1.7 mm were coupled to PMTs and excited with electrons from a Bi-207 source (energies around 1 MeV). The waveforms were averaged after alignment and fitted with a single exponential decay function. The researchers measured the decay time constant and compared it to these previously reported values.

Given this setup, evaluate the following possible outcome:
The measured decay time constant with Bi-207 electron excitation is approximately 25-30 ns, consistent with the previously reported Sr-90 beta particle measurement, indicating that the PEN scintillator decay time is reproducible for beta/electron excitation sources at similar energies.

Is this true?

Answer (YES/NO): NO